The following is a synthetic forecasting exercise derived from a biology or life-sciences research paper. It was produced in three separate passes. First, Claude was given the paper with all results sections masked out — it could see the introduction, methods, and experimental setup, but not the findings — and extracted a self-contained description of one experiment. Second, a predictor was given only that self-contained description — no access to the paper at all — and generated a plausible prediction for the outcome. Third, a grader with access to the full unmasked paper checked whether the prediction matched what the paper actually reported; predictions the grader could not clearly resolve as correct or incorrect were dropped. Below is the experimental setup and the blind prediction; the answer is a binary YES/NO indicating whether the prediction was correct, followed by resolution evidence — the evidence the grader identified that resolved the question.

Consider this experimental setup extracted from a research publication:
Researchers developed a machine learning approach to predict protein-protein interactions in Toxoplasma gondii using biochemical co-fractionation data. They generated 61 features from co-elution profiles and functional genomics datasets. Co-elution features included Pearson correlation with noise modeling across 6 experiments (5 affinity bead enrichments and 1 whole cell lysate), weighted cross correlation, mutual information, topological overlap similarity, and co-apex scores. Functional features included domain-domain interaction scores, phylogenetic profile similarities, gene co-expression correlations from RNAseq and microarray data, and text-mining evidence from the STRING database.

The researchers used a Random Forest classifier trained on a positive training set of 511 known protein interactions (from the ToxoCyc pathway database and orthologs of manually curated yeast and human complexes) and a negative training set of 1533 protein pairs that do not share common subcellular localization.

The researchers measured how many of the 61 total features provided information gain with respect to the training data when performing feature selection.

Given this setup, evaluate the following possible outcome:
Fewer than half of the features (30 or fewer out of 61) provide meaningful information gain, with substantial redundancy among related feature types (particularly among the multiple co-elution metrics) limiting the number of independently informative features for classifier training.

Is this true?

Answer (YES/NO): NO